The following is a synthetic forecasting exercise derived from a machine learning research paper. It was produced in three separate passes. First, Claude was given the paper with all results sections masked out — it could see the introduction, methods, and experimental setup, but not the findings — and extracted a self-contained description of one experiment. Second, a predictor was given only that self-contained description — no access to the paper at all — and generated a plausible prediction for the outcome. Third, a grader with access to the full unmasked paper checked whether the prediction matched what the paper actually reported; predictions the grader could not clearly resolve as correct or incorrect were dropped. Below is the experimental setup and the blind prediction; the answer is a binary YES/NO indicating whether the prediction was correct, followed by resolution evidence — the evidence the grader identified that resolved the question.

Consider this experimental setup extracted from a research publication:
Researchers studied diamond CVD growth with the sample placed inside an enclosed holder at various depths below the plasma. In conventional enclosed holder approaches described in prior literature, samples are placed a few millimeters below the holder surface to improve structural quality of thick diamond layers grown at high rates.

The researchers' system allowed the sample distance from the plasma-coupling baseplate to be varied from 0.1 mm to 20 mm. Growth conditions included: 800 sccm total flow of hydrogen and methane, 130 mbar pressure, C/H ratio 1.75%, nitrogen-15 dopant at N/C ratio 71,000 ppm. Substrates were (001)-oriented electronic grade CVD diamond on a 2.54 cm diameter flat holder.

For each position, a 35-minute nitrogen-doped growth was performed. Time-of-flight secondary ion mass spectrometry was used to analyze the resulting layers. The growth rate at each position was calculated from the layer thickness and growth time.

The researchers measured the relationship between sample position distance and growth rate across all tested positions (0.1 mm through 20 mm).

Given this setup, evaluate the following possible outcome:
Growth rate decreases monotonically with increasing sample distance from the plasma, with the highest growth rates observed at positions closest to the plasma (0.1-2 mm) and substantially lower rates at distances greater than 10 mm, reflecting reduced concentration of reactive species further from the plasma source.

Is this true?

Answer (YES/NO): NO